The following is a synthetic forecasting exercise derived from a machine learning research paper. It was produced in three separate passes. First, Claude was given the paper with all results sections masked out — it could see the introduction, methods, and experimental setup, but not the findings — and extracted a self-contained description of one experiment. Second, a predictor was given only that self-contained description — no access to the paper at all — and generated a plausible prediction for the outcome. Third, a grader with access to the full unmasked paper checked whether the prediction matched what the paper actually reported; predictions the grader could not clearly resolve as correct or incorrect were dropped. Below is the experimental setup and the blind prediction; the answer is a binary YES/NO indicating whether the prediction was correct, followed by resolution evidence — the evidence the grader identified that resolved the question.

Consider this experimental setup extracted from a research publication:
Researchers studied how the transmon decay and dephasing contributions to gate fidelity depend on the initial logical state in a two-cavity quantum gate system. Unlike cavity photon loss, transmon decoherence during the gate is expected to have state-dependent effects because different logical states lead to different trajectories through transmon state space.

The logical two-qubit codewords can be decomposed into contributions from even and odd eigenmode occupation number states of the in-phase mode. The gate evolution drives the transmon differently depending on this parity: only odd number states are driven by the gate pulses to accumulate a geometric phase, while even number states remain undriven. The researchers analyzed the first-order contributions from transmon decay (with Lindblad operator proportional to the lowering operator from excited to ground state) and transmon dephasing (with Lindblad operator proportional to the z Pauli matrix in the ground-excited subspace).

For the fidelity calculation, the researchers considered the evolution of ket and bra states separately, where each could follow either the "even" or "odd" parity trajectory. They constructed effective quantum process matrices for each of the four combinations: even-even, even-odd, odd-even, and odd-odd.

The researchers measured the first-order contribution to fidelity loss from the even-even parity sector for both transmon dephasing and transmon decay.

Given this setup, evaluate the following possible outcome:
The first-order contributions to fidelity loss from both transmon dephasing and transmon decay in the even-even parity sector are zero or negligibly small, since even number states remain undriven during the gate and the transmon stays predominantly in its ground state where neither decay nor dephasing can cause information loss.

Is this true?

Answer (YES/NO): YES